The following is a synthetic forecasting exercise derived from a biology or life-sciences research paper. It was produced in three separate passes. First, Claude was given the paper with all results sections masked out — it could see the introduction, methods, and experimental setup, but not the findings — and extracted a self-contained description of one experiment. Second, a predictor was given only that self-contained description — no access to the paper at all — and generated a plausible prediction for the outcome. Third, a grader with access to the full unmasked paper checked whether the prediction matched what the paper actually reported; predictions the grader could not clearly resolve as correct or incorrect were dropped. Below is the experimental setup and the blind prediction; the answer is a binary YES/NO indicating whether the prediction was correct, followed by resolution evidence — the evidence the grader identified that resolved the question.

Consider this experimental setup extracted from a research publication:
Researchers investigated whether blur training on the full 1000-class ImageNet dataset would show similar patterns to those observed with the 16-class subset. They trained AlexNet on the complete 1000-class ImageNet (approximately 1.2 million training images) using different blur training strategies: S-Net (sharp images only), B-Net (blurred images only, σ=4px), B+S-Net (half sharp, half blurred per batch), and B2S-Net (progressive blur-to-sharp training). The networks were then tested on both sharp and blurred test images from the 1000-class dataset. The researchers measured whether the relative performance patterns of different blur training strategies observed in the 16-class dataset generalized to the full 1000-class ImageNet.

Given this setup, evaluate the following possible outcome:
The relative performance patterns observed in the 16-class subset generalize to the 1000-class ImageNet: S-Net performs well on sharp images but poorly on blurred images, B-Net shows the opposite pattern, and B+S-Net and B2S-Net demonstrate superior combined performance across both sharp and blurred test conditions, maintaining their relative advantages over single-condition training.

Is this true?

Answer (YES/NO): NO